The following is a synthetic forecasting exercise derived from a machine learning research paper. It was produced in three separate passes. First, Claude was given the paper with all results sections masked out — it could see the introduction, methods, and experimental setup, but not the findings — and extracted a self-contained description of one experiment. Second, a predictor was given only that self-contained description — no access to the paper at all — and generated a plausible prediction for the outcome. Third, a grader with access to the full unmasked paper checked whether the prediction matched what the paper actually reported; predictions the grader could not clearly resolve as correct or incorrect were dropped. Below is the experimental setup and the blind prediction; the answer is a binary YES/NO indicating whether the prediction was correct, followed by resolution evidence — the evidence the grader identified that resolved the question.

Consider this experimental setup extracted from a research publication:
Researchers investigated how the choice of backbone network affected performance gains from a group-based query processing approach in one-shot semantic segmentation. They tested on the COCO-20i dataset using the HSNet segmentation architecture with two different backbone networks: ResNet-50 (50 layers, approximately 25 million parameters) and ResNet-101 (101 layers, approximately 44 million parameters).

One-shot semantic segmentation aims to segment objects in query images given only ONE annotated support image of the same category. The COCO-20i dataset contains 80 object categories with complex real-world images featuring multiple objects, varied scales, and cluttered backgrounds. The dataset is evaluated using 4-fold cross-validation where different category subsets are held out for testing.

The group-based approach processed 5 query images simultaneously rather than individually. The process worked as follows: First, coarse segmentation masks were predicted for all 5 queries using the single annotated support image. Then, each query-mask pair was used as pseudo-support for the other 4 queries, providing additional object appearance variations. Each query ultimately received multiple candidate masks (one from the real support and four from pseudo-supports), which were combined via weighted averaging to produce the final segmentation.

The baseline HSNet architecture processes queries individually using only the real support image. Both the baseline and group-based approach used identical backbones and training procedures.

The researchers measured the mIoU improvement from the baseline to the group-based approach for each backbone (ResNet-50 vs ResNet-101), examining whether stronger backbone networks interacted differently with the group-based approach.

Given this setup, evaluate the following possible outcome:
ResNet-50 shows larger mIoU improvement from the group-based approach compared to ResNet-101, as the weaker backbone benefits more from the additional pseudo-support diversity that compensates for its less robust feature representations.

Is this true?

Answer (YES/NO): NO